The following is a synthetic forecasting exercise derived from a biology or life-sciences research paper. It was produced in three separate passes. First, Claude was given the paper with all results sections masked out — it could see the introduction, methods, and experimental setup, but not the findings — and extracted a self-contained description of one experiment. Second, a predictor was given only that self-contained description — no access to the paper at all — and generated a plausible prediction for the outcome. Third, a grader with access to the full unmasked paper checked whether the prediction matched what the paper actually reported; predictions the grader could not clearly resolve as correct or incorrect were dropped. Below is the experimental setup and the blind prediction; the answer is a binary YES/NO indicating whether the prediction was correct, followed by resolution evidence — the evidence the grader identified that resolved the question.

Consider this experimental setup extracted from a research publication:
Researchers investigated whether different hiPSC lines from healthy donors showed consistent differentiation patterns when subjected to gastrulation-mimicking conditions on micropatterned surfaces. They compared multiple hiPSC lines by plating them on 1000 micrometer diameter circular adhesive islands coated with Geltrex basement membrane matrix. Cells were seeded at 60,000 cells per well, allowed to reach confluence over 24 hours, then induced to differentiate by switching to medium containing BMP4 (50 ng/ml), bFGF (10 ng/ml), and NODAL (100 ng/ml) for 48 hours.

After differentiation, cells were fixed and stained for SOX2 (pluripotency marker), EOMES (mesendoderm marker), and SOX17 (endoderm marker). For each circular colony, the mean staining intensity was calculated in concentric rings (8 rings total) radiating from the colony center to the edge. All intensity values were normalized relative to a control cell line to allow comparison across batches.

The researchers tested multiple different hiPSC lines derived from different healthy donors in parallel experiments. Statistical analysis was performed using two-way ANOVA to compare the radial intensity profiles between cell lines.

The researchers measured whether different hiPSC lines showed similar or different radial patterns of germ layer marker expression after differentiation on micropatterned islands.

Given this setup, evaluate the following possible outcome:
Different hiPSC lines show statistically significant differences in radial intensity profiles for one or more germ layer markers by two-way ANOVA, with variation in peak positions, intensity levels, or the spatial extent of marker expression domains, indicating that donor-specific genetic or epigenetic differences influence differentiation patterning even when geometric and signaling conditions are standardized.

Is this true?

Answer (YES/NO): YES